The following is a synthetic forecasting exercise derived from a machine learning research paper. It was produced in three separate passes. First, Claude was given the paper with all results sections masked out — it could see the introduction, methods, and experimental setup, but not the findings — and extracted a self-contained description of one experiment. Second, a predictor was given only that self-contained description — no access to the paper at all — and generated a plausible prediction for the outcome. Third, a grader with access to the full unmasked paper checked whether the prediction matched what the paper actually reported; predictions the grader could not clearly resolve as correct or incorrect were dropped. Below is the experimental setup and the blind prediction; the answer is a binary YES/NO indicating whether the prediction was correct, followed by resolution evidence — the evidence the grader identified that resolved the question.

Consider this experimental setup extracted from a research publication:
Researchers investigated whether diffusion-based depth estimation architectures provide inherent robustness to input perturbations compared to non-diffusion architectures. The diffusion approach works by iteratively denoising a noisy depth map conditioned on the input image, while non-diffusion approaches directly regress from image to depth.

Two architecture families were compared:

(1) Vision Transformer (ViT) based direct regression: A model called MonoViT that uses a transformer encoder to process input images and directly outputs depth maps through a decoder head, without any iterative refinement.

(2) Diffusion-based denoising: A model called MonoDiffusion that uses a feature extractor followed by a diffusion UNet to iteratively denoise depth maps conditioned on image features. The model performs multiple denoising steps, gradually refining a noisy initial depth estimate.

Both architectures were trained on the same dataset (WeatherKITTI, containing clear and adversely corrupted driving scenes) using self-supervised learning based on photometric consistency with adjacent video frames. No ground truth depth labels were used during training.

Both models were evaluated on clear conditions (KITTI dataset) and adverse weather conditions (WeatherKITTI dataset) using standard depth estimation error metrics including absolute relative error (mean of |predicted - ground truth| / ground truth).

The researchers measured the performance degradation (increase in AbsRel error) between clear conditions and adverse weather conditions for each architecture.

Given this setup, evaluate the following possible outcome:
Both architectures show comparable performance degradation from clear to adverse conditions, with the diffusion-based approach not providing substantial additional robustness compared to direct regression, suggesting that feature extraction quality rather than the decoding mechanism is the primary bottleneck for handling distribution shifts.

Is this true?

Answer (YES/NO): NO